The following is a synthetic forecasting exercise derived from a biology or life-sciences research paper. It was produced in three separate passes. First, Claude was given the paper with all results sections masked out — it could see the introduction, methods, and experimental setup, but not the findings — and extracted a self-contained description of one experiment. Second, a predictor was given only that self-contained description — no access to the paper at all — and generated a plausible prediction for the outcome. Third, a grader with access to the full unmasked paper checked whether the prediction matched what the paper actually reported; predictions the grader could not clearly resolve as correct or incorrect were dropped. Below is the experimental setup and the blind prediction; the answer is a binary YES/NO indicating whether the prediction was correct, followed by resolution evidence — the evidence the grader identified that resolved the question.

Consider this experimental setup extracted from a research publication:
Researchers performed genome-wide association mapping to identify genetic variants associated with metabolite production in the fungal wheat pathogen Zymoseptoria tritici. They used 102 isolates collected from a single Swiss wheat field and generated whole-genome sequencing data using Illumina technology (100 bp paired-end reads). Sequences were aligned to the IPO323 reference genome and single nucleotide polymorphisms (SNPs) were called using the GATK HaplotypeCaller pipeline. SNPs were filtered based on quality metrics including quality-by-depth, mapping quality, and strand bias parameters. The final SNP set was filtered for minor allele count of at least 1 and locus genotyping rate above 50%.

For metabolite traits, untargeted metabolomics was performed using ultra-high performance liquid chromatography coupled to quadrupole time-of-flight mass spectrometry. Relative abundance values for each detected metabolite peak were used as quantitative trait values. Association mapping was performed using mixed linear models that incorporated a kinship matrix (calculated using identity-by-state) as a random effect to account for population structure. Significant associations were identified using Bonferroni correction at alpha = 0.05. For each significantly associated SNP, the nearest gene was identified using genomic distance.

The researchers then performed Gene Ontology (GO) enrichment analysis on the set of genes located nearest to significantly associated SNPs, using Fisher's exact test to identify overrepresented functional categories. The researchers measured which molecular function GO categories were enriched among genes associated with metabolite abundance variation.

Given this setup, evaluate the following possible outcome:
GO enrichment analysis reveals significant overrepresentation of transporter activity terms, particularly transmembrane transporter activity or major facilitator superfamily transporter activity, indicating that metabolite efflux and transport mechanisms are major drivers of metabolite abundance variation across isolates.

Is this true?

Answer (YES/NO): YES